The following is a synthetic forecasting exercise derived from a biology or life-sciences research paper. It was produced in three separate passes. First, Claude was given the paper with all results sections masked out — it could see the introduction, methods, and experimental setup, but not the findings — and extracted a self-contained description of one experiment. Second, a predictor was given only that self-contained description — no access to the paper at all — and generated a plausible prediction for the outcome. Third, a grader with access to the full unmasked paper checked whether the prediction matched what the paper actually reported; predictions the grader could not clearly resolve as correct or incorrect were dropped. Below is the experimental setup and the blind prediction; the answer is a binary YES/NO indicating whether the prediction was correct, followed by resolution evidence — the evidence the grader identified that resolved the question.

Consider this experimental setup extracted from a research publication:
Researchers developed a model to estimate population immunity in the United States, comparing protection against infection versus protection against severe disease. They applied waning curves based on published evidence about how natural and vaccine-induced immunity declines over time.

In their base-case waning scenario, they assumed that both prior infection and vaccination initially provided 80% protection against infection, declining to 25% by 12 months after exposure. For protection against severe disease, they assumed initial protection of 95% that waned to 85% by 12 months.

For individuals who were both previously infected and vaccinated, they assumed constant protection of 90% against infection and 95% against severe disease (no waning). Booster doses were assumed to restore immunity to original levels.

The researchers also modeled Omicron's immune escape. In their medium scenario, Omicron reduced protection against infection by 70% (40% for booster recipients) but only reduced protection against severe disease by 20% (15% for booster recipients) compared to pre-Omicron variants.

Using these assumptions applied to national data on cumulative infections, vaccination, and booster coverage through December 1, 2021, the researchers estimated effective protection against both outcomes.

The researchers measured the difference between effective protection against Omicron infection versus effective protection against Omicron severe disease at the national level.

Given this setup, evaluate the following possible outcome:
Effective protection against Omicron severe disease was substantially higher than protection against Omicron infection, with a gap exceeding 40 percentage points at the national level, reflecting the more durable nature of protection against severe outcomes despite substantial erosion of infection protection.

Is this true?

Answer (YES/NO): NO